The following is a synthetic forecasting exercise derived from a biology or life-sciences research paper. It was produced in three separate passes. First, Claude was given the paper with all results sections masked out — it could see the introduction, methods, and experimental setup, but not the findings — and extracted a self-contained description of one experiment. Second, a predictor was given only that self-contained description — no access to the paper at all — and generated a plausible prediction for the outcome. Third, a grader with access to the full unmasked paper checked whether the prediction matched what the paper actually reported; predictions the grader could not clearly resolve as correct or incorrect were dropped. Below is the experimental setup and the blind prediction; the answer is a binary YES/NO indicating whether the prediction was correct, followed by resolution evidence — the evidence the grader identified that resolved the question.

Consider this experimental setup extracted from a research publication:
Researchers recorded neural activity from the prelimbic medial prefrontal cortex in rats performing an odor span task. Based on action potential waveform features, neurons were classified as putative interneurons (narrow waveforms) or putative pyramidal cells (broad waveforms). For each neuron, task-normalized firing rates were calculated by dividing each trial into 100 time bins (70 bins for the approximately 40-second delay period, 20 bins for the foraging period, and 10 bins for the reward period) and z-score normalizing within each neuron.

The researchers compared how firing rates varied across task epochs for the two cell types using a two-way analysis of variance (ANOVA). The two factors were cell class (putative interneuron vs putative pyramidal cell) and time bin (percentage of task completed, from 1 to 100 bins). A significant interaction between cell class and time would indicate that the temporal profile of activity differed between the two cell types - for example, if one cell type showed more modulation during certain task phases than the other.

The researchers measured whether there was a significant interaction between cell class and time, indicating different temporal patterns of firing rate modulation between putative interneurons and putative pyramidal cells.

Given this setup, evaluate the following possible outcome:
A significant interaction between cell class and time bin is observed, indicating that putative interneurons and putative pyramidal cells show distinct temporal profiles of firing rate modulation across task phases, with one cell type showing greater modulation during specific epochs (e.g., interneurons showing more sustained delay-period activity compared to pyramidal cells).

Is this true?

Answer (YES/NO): NO